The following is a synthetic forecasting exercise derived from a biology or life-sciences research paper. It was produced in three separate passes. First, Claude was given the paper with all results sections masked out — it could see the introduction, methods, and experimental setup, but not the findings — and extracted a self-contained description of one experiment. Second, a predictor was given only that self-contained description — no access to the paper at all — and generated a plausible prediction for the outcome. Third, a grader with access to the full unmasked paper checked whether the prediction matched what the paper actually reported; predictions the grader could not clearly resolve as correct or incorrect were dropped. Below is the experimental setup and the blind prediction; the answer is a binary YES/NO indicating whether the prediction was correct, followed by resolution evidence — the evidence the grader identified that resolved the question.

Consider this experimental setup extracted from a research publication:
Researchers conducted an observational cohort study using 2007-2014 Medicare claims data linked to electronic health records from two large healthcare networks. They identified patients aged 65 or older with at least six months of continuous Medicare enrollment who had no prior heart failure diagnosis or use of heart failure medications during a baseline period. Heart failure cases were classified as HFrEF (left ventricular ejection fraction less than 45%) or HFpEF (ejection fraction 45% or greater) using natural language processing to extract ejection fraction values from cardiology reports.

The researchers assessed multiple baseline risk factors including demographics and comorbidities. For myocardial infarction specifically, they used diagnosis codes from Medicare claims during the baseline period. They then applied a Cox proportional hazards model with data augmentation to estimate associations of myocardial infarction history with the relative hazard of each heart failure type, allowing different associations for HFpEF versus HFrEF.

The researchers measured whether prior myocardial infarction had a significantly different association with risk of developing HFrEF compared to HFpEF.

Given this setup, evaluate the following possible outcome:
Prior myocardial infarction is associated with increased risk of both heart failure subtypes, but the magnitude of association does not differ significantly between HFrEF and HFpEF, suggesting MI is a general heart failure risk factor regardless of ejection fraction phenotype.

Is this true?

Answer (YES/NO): NO